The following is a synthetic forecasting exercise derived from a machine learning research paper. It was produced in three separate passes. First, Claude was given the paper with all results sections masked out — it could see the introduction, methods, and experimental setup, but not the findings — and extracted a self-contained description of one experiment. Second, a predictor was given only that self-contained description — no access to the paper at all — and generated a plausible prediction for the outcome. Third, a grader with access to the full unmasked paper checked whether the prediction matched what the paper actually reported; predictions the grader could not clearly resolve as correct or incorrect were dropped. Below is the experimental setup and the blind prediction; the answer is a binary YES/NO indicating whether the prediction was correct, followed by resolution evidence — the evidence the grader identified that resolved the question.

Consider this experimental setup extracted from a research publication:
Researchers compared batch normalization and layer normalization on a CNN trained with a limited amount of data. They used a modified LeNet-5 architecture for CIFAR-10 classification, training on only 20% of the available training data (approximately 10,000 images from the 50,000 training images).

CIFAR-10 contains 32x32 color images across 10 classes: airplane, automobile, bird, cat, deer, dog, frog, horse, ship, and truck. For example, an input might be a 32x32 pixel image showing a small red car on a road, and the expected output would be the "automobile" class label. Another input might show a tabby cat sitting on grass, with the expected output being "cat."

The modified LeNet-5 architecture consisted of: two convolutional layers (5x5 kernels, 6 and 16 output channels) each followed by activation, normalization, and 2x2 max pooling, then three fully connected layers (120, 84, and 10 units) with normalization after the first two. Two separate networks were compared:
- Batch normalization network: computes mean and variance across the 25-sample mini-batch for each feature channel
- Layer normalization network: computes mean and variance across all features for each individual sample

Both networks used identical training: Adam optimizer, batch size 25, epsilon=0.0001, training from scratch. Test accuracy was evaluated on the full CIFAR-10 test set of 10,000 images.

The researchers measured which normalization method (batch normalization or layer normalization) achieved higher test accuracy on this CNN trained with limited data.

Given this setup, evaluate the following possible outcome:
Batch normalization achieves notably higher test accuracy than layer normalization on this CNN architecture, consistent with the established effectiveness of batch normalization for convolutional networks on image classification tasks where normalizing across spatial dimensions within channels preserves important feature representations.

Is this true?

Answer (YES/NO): YES